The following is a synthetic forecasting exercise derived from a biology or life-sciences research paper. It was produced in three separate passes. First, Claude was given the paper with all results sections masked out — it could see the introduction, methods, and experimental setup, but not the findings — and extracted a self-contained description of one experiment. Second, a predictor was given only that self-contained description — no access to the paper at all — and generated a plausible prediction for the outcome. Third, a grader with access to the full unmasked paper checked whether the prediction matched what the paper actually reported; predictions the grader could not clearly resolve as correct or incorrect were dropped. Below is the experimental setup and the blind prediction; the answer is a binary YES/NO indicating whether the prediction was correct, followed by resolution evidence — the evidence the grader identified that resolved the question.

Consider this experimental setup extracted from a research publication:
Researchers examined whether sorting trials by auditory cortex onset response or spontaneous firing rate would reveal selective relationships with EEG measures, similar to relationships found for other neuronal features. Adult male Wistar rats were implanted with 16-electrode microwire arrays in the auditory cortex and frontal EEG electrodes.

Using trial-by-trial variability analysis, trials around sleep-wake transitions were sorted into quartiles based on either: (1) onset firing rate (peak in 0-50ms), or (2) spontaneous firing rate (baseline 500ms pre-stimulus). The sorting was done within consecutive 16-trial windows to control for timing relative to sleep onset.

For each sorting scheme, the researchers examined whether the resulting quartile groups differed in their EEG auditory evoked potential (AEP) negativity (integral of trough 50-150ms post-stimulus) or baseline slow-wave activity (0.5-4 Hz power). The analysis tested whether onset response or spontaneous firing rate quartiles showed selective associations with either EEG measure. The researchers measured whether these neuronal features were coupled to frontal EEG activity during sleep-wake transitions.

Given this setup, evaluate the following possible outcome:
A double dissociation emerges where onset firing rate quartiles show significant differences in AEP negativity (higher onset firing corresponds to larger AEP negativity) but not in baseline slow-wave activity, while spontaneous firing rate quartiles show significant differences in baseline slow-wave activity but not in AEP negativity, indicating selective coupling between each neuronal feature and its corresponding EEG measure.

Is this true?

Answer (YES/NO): NO